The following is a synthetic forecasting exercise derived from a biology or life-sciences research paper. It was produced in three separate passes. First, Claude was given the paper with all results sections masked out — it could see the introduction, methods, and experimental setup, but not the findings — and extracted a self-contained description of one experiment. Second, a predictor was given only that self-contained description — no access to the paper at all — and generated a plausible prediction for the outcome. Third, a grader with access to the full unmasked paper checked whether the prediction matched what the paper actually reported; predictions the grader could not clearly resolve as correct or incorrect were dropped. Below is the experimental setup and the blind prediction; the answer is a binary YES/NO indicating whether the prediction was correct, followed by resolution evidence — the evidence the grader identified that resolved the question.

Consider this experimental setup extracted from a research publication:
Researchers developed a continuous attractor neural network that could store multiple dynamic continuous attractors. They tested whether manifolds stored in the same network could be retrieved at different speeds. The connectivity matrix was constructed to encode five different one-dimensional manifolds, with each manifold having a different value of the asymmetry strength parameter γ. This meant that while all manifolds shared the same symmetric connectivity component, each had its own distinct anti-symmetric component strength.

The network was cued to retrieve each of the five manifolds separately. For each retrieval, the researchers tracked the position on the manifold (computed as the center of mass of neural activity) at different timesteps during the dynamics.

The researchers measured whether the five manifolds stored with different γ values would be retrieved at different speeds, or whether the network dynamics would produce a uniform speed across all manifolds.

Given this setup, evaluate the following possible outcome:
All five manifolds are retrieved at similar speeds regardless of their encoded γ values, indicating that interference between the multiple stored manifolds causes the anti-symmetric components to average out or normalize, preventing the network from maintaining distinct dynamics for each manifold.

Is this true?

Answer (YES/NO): NO